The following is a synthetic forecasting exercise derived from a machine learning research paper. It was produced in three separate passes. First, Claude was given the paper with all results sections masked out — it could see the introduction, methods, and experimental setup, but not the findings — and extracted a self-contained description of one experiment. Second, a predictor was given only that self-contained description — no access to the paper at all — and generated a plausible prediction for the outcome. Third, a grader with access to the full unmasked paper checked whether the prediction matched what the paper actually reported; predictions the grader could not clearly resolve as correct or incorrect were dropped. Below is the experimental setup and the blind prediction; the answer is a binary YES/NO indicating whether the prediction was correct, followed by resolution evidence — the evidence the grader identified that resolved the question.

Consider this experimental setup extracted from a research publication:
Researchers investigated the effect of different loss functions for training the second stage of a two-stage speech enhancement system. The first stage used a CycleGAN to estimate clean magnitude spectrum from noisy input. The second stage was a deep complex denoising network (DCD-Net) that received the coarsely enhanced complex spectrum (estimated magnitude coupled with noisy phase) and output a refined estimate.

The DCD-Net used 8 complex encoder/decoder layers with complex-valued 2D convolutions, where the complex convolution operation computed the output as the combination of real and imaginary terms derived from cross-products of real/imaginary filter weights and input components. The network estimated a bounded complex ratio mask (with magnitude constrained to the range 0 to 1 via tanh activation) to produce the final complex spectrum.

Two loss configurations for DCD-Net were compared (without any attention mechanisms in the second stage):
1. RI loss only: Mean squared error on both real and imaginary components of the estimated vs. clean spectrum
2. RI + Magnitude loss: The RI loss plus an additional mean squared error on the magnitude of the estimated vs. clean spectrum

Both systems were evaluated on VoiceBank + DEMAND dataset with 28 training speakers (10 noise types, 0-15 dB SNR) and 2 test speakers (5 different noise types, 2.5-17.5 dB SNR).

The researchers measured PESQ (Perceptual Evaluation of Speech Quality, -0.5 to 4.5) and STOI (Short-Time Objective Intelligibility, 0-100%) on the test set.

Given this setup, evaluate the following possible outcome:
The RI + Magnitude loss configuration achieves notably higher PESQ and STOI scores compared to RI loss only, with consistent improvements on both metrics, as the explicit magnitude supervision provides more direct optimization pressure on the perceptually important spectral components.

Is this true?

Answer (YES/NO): YES